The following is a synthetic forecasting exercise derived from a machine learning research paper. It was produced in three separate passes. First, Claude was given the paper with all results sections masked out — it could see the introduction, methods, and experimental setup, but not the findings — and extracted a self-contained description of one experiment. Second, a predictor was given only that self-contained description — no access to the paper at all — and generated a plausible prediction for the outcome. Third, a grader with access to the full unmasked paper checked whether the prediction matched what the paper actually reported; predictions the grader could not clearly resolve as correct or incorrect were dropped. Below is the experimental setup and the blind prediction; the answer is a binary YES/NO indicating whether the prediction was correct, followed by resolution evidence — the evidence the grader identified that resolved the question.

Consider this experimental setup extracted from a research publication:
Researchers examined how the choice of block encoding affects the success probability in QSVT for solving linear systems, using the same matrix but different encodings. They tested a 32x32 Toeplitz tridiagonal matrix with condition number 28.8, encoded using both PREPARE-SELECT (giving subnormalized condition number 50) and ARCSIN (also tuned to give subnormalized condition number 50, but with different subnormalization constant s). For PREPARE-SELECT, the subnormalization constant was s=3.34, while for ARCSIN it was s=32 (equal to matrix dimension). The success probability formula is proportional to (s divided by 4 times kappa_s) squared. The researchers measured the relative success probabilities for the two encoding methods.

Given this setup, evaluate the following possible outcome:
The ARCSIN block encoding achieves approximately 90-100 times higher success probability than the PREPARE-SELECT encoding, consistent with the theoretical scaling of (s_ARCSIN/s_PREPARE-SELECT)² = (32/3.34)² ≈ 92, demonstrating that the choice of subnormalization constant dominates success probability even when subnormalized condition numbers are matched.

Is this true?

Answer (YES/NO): YES